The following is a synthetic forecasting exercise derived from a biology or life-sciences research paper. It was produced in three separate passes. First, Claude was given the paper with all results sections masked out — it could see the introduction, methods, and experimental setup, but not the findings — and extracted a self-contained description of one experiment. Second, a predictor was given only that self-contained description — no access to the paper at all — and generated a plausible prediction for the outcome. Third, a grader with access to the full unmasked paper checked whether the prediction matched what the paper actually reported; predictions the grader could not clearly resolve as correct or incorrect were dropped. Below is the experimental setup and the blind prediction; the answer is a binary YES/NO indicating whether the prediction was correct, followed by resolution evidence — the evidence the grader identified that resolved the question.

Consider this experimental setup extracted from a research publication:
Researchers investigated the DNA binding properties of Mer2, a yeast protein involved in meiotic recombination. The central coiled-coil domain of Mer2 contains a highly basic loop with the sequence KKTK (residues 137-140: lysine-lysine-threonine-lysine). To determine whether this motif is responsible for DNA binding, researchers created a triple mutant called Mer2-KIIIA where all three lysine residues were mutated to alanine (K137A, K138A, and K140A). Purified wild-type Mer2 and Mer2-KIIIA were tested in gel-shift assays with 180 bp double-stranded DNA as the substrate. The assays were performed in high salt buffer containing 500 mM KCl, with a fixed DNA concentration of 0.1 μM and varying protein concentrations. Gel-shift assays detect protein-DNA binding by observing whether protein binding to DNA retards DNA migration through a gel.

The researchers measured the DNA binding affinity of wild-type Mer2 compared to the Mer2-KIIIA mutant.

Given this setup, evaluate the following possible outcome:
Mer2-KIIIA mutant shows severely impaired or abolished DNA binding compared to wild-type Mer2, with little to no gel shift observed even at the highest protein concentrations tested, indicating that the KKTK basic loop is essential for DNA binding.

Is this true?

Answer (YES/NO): YES